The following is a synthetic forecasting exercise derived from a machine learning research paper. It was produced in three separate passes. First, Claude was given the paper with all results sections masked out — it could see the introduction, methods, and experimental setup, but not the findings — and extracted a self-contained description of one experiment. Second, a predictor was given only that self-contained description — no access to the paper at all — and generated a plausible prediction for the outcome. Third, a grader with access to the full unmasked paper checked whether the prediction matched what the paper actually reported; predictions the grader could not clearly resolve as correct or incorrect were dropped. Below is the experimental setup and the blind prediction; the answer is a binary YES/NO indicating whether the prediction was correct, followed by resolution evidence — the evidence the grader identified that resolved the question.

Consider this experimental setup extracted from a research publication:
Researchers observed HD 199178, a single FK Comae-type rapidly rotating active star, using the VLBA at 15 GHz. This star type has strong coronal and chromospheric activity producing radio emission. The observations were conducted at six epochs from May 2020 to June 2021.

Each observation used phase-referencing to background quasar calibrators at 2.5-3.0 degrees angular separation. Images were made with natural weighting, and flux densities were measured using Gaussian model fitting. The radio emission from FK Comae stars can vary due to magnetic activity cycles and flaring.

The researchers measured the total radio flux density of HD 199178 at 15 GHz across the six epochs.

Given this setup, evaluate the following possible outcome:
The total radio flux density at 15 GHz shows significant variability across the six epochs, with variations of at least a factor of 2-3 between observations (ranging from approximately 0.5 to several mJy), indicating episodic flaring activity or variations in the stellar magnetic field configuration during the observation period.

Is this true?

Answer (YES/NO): NO